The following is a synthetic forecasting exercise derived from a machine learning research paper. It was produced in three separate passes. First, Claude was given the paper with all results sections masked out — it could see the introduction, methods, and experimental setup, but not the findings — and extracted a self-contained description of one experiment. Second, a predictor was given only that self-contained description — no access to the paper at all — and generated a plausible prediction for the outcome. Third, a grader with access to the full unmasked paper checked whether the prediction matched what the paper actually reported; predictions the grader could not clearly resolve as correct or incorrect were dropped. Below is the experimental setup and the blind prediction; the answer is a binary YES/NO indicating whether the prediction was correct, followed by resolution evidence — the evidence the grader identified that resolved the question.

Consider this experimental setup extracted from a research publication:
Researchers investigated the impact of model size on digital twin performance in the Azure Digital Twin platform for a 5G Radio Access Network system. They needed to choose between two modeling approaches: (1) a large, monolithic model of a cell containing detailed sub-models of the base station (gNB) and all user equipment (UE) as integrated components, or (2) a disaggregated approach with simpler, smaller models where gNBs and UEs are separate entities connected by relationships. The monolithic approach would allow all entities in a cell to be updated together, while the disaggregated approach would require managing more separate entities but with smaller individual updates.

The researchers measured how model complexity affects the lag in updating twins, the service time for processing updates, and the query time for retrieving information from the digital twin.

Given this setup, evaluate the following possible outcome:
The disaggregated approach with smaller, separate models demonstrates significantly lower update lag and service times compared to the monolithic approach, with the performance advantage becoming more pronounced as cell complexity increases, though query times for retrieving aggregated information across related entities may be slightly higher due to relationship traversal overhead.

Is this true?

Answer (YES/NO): NO